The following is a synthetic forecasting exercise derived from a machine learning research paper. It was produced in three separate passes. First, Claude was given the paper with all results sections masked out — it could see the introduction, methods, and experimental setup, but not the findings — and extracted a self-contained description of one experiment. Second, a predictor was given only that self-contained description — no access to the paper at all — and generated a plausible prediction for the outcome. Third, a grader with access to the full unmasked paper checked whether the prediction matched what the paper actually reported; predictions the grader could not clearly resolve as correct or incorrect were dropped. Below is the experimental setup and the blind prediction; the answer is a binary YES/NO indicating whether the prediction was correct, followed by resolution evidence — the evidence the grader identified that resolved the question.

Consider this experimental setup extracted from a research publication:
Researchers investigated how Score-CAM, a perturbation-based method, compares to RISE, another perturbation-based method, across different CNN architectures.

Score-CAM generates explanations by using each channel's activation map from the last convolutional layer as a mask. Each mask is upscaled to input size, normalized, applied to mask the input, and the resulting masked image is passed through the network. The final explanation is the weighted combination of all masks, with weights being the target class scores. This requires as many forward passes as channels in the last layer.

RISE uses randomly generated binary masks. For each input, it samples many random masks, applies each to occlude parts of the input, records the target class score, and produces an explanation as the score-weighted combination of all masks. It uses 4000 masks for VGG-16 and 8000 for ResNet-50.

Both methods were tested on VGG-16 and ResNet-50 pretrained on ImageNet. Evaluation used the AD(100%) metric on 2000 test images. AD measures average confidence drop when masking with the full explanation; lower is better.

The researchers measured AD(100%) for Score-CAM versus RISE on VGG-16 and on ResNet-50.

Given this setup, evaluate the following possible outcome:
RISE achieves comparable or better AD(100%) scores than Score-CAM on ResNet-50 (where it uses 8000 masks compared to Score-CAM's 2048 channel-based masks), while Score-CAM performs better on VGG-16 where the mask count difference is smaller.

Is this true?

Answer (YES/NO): NO